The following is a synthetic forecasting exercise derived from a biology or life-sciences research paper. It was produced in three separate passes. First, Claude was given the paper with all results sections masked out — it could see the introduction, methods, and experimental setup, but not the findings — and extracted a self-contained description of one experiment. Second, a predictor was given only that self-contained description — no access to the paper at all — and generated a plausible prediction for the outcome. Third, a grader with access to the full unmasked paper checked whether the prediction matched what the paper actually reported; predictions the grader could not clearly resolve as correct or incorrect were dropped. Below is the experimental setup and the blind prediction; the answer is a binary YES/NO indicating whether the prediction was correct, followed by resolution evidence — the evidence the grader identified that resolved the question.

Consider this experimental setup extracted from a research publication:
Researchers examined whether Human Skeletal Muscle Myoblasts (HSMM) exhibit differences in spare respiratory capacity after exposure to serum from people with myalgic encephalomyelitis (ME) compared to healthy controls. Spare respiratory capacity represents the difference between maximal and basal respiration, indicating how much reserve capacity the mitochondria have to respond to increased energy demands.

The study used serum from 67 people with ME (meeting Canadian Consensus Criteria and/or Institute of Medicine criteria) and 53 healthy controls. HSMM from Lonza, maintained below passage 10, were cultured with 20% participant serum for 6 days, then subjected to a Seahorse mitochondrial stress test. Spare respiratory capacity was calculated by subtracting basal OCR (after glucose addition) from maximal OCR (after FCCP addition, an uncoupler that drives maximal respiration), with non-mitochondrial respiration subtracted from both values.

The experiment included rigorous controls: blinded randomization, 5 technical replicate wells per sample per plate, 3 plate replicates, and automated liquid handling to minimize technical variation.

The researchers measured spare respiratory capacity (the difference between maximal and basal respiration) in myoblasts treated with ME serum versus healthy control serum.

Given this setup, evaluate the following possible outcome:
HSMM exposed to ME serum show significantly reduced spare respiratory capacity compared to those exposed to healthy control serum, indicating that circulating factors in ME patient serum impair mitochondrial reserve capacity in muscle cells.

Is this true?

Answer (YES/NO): NO